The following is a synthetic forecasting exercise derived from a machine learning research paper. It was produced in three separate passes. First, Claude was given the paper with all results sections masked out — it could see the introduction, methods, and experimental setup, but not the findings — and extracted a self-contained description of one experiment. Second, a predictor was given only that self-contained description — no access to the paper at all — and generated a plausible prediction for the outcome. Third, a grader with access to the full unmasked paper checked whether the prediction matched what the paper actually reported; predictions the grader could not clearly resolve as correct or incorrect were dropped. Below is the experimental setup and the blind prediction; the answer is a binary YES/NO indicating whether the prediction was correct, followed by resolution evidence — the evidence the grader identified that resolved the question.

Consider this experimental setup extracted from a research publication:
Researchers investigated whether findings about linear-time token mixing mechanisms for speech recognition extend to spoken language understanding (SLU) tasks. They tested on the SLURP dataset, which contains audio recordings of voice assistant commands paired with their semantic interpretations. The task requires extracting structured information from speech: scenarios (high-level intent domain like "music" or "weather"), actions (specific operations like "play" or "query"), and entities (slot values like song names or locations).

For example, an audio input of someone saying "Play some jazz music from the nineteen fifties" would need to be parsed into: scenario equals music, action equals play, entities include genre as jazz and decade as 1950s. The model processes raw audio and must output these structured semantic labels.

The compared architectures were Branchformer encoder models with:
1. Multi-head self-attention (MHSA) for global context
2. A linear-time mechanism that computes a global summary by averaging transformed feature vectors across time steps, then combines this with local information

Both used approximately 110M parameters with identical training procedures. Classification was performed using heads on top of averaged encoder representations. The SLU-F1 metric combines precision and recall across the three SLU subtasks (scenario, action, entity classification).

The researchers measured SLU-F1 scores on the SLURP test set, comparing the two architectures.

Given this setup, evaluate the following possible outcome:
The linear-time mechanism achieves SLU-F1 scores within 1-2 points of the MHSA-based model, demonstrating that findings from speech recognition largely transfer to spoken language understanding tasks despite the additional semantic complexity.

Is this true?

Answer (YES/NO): YES